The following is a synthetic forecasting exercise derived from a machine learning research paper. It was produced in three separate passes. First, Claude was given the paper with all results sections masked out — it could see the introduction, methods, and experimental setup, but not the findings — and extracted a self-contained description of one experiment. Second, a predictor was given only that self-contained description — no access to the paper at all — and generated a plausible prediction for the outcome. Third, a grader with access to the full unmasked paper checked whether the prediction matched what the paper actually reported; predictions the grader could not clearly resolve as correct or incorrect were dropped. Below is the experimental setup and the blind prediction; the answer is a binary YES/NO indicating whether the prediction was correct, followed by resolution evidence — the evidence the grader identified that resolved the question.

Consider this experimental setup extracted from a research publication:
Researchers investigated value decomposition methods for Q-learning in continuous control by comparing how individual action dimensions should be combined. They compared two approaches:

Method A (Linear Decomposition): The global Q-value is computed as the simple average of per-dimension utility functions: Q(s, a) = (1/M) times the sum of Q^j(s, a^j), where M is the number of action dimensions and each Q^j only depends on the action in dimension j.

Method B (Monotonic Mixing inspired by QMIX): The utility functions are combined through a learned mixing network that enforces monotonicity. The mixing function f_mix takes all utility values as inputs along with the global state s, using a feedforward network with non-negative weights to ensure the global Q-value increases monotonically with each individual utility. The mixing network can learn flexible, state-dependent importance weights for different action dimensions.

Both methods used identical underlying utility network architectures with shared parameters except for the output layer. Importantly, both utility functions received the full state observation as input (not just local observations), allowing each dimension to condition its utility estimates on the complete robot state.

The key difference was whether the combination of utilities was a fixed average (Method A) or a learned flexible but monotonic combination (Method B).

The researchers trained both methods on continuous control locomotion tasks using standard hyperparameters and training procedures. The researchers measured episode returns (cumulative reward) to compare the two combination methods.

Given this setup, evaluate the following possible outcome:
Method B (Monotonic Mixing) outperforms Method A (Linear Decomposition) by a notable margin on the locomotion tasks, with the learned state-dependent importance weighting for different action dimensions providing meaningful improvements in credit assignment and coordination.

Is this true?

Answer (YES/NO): NO